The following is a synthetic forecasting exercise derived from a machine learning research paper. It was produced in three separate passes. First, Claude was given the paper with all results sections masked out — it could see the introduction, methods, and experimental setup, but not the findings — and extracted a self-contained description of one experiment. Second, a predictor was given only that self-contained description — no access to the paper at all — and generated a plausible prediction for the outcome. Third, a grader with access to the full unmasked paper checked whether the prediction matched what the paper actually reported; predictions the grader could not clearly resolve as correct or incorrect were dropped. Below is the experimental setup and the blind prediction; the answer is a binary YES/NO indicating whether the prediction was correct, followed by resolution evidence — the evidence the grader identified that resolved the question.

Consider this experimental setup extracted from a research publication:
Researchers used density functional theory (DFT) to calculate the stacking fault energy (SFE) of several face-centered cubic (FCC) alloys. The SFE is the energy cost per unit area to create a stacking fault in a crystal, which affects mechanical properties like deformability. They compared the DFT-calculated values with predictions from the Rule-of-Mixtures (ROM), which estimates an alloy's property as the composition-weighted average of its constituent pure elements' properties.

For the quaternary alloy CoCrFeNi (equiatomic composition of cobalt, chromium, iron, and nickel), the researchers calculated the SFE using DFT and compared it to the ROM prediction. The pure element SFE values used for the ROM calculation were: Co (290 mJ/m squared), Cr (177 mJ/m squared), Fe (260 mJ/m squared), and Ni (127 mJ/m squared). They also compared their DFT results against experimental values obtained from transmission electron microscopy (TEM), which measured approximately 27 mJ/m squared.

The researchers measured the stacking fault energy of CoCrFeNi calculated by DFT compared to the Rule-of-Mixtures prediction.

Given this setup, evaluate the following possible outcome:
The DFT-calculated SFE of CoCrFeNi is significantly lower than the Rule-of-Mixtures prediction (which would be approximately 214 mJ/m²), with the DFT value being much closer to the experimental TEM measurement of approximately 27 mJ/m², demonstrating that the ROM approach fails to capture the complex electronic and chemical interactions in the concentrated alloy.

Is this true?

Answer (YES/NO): YES